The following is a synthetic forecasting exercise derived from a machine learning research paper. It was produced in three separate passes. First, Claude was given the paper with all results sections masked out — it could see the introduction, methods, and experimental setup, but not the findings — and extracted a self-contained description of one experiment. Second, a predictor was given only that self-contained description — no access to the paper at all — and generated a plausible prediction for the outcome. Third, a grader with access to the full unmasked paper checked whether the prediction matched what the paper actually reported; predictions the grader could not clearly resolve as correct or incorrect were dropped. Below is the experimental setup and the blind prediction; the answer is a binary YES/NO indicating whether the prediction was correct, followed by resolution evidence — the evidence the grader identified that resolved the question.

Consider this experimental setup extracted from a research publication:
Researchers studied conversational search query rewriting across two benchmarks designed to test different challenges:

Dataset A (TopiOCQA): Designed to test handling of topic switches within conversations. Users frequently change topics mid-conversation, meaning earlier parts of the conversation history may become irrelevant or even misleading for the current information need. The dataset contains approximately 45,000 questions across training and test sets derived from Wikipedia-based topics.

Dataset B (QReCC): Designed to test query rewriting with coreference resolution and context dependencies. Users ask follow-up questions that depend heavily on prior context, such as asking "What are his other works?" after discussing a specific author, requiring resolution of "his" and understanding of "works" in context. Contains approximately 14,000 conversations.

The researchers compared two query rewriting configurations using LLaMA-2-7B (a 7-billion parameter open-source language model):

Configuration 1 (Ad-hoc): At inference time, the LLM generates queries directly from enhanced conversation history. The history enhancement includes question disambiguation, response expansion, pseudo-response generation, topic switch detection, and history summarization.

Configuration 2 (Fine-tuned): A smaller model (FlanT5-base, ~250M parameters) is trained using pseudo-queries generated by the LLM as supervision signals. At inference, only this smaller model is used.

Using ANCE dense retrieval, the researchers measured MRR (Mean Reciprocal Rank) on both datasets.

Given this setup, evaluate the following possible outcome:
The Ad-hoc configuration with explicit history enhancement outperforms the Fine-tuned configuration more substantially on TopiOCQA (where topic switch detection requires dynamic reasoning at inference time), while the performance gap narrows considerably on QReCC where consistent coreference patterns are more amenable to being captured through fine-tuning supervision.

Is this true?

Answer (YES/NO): NO